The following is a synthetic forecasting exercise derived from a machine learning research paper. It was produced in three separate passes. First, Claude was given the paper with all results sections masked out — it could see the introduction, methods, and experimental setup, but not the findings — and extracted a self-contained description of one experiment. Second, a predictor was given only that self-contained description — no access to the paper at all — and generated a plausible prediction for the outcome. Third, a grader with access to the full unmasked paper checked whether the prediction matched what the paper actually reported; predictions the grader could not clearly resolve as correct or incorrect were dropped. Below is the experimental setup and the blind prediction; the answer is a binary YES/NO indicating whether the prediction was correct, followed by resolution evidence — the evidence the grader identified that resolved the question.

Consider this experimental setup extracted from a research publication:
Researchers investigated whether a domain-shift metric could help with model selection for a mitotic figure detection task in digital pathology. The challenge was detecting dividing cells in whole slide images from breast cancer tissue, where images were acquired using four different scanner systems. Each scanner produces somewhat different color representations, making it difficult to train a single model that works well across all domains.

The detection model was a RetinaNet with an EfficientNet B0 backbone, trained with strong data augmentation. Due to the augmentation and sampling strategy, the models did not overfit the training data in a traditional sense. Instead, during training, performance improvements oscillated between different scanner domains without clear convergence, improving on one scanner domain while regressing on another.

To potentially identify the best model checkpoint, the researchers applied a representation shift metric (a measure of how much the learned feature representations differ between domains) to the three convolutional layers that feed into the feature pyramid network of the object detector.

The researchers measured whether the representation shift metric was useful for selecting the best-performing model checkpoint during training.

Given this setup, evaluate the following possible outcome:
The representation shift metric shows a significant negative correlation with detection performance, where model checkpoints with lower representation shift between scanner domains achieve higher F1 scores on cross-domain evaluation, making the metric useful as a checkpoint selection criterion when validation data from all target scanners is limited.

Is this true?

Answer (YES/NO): NO